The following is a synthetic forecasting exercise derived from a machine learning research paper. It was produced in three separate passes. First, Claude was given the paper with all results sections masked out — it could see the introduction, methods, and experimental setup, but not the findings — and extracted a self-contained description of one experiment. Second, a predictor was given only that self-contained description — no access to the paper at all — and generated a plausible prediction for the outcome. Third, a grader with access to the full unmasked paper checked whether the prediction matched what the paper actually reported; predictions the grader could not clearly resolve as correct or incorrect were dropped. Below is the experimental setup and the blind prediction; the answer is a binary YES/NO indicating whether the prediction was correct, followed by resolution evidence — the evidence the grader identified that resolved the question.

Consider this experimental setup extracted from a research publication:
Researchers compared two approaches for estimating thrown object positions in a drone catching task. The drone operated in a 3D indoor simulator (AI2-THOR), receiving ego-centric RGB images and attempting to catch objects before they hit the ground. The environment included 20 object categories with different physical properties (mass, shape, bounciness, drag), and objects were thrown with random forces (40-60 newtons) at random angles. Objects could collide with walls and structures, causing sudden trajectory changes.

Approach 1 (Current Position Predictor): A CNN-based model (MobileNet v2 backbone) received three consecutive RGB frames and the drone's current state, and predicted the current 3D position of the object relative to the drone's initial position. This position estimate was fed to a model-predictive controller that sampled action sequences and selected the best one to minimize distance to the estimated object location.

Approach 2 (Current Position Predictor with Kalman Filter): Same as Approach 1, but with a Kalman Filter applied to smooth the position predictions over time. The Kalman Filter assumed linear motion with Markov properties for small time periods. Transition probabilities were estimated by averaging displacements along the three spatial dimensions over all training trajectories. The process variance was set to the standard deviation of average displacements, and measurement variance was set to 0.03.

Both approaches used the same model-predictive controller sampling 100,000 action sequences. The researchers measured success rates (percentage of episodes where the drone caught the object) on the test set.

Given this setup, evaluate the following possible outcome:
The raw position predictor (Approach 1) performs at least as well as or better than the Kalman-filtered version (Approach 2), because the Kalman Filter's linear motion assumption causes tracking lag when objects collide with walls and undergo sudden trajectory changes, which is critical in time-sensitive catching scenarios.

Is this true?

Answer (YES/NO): NO